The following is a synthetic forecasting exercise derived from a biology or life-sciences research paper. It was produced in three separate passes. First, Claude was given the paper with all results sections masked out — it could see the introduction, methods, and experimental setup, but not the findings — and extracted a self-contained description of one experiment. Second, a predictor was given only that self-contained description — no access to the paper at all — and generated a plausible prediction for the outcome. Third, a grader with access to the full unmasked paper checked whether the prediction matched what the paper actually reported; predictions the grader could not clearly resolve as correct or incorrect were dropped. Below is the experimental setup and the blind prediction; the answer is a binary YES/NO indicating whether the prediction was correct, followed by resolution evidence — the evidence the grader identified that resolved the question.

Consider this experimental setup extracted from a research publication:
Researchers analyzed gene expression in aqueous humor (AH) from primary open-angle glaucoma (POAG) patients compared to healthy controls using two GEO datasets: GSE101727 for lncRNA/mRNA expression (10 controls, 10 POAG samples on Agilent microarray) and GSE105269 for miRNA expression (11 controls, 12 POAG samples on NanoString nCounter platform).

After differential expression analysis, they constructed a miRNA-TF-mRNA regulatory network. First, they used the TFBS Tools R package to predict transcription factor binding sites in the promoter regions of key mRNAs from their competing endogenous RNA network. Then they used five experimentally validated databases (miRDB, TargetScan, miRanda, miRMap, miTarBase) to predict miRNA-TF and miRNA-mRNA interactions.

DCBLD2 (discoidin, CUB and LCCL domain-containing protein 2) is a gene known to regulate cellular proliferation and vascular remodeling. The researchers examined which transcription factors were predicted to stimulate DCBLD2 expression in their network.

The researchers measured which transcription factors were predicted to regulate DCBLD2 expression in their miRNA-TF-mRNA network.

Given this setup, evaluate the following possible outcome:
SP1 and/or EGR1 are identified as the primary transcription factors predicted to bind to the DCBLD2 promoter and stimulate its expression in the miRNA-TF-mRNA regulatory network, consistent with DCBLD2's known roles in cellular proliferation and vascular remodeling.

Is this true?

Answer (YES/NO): NO